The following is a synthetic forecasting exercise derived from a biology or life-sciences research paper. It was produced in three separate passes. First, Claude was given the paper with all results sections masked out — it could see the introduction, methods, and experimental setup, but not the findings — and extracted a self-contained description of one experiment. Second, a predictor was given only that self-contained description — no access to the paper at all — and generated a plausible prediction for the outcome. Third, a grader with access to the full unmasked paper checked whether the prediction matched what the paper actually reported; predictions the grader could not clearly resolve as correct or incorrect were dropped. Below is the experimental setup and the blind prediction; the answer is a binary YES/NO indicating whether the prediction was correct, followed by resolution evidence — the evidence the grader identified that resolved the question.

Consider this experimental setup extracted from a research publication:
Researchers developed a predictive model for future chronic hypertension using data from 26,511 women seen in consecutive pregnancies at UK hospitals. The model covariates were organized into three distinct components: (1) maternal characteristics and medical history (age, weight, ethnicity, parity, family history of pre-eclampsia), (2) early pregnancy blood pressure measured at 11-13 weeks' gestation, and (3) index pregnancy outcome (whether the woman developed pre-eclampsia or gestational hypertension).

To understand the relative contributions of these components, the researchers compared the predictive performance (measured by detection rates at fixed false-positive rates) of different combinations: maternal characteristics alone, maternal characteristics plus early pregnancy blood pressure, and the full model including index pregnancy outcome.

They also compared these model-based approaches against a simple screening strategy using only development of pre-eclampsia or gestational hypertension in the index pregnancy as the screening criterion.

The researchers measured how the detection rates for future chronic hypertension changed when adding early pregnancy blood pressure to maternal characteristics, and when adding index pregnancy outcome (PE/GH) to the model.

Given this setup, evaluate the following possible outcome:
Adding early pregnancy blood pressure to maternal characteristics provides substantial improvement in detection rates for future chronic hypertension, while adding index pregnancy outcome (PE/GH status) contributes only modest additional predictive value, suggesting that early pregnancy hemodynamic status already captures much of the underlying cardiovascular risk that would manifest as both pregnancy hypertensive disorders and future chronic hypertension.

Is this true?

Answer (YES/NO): NO